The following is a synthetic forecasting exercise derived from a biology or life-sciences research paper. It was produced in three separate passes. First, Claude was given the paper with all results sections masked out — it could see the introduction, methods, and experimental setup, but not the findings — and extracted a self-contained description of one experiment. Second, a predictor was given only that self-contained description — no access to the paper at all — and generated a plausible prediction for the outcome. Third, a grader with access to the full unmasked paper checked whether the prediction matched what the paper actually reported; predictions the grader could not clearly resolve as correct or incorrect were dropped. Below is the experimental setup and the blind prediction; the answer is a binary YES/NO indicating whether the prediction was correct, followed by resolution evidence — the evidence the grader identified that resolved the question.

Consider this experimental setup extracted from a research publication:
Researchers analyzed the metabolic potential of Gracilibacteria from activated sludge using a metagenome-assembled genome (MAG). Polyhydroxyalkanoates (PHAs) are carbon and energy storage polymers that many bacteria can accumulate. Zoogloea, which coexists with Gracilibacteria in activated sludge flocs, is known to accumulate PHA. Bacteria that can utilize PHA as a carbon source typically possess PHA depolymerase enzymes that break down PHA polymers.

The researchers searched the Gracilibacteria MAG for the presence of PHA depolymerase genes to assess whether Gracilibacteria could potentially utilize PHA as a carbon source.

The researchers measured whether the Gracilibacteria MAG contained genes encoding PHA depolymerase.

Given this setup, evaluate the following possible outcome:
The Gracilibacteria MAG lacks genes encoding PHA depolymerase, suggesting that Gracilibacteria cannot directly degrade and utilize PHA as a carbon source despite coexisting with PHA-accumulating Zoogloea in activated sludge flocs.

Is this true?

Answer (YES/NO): NO